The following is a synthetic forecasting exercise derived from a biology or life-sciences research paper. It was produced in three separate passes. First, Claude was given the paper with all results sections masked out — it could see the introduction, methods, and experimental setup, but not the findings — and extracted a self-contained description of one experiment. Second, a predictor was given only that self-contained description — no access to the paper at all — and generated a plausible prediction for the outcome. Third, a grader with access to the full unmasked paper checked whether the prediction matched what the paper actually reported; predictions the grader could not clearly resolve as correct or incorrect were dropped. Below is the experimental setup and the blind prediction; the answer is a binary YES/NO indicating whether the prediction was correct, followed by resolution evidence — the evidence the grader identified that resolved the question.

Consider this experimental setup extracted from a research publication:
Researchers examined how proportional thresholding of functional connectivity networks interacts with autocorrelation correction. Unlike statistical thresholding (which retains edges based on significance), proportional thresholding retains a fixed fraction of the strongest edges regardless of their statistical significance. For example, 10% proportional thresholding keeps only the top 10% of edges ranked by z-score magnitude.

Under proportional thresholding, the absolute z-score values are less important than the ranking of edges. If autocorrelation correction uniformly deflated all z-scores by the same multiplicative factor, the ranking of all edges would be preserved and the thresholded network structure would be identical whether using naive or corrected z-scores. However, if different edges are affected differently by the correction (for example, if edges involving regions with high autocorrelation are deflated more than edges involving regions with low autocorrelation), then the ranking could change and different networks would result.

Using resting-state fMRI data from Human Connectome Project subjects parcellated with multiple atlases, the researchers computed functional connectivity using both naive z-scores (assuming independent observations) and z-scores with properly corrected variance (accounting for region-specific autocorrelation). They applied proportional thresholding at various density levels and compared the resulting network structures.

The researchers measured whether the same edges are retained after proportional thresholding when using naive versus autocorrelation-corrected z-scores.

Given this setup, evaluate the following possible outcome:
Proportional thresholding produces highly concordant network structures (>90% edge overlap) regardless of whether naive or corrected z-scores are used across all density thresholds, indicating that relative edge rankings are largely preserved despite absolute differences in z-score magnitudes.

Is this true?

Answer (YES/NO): NO